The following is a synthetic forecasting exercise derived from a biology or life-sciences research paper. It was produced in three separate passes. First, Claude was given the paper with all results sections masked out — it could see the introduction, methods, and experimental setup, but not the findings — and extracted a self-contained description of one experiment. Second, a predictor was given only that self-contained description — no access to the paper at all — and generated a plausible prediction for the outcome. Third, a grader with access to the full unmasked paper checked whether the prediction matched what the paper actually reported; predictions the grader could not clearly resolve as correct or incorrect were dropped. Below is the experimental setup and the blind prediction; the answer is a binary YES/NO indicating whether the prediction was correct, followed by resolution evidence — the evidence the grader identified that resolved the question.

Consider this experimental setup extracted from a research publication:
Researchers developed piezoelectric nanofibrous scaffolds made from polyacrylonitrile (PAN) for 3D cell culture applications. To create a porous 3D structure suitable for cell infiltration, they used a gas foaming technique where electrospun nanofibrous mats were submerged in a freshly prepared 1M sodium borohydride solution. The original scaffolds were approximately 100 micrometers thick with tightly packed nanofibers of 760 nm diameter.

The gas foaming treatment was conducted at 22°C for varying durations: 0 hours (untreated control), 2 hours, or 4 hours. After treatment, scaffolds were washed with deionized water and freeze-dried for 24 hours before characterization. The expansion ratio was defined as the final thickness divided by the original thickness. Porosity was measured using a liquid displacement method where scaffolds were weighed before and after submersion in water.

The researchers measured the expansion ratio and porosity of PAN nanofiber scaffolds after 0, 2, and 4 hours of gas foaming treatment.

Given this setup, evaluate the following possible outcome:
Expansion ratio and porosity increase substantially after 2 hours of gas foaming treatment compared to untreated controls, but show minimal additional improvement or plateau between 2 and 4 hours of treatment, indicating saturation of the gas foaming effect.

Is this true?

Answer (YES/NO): NO